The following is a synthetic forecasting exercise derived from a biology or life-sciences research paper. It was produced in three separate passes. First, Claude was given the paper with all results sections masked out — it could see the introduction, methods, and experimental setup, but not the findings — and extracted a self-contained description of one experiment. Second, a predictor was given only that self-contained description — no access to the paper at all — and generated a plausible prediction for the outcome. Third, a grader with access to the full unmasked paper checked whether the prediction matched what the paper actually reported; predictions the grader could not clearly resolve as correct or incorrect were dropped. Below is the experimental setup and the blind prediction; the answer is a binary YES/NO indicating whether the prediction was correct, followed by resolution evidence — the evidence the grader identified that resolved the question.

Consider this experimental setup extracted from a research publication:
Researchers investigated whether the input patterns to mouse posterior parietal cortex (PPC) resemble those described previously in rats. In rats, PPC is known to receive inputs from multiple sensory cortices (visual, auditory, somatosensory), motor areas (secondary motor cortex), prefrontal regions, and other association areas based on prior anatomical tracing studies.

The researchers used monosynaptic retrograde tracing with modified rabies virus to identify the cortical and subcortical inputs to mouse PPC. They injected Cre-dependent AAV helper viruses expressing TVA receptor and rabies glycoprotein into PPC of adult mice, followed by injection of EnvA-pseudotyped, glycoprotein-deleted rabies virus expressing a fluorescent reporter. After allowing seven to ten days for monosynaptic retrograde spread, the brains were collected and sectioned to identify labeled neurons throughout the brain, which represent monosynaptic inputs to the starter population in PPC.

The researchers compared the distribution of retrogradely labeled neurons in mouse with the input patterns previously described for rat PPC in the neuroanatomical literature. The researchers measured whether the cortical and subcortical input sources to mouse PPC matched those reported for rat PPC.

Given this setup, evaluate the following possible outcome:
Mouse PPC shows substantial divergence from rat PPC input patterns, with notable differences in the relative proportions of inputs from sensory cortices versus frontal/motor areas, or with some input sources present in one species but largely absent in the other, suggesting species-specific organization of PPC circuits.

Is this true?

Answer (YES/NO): NO